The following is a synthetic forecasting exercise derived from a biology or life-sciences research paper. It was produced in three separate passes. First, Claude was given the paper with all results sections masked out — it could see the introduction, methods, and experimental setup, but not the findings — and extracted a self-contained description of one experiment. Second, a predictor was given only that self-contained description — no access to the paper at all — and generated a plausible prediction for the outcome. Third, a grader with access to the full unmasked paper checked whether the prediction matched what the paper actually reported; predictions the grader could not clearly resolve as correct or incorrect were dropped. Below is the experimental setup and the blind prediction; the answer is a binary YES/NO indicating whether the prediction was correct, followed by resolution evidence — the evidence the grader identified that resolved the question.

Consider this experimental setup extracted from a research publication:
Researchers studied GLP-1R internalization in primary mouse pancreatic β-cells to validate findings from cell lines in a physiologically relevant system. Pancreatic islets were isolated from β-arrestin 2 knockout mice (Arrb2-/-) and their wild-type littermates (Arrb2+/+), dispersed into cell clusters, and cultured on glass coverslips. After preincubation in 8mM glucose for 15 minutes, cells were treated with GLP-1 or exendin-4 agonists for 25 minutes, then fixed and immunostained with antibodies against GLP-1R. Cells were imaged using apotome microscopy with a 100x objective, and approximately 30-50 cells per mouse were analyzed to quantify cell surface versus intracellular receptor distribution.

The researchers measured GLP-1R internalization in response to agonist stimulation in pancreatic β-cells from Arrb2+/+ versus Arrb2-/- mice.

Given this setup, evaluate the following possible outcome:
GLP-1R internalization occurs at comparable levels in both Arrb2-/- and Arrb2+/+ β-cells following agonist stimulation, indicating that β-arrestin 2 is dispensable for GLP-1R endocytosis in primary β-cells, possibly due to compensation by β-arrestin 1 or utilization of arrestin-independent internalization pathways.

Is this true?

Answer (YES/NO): YES